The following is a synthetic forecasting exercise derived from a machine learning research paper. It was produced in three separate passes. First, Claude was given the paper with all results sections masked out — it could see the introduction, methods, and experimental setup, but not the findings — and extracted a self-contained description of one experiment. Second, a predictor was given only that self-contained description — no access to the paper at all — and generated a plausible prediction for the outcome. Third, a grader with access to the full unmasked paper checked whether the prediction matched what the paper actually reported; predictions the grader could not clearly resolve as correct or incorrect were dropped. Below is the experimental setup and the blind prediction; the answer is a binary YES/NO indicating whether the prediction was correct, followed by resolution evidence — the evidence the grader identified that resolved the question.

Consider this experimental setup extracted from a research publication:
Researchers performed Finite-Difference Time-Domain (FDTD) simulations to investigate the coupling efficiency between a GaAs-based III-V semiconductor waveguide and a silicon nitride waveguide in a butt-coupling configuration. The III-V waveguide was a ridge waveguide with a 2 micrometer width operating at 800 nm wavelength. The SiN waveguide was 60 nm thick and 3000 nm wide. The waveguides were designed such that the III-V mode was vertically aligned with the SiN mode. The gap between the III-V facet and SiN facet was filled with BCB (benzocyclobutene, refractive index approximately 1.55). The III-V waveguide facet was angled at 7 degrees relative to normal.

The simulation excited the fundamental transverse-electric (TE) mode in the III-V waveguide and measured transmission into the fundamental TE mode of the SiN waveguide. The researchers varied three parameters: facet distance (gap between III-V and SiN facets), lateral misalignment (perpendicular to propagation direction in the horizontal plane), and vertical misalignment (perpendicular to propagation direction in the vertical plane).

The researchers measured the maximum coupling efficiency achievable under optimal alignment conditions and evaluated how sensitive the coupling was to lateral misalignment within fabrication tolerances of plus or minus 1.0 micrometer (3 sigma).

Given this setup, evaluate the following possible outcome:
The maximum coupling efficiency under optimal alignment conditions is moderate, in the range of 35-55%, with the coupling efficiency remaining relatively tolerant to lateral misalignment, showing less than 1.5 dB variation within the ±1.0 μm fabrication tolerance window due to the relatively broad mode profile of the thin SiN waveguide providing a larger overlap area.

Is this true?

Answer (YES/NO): NO